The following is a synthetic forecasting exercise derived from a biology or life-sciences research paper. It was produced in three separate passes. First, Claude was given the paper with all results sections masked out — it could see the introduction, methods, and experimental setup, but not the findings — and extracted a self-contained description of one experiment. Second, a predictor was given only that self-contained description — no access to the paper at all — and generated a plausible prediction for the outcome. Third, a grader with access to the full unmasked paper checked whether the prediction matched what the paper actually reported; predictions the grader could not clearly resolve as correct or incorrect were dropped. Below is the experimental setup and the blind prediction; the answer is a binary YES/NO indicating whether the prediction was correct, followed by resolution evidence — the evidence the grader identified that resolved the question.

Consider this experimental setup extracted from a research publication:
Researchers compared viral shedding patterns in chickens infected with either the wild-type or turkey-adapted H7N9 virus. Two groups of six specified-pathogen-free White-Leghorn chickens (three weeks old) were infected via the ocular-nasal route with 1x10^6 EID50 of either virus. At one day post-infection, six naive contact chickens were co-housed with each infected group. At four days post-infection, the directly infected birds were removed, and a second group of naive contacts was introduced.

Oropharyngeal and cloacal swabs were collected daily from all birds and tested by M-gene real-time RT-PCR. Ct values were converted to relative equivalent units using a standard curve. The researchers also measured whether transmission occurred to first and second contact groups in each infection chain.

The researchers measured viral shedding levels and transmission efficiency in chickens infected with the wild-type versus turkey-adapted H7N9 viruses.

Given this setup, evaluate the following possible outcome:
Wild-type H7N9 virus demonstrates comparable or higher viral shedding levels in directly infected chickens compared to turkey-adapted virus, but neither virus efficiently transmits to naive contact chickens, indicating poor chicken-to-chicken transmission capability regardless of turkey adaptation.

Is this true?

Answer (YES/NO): NO